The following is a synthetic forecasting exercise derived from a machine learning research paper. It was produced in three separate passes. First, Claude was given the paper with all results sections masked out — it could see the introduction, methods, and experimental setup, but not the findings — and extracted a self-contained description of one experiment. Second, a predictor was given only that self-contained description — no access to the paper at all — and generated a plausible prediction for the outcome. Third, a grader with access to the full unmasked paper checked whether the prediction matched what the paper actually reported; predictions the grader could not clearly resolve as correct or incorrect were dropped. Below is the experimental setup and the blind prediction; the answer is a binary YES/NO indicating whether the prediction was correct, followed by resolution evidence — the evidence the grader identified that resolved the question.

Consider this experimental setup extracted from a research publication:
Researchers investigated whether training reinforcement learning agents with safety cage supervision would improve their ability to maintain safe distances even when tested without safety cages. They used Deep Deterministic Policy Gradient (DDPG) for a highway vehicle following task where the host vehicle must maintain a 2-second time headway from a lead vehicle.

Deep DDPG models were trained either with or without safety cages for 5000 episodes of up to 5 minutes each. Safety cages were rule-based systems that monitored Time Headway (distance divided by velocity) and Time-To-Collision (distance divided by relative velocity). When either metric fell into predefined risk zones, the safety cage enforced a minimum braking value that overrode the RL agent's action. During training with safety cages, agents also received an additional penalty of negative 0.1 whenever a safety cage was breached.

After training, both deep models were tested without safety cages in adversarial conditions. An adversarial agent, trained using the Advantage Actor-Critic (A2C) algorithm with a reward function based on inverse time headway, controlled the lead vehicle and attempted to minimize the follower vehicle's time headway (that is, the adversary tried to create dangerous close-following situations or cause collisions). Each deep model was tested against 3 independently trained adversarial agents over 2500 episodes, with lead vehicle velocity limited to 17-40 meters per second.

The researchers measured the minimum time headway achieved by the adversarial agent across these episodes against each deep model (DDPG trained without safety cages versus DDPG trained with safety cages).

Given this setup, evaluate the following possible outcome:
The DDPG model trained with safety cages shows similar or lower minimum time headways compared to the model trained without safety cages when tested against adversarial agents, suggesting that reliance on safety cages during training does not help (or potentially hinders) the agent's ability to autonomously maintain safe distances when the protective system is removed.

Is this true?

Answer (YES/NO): NO